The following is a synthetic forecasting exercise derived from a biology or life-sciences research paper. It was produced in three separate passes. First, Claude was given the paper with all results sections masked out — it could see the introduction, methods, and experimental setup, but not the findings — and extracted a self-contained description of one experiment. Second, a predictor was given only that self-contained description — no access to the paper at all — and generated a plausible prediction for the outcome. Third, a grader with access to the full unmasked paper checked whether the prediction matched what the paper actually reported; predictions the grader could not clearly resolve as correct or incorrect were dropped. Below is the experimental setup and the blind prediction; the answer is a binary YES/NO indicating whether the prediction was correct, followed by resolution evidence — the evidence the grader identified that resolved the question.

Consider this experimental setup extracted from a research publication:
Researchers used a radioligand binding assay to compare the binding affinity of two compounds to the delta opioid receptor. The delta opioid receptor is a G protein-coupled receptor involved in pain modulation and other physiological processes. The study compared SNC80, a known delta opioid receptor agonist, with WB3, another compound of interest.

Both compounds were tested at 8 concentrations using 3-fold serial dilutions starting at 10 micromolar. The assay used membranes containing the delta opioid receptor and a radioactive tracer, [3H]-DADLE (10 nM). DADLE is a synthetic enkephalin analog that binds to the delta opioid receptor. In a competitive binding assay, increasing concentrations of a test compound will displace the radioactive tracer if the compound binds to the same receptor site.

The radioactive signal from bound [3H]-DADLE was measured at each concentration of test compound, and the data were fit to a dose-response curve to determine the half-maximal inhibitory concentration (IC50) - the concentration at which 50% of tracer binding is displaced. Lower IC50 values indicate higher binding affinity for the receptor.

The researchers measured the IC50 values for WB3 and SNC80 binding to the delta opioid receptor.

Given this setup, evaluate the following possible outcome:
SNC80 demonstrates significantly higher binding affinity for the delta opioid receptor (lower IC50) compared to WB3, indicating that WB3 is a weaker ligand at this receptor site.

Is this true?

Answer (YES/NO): YES